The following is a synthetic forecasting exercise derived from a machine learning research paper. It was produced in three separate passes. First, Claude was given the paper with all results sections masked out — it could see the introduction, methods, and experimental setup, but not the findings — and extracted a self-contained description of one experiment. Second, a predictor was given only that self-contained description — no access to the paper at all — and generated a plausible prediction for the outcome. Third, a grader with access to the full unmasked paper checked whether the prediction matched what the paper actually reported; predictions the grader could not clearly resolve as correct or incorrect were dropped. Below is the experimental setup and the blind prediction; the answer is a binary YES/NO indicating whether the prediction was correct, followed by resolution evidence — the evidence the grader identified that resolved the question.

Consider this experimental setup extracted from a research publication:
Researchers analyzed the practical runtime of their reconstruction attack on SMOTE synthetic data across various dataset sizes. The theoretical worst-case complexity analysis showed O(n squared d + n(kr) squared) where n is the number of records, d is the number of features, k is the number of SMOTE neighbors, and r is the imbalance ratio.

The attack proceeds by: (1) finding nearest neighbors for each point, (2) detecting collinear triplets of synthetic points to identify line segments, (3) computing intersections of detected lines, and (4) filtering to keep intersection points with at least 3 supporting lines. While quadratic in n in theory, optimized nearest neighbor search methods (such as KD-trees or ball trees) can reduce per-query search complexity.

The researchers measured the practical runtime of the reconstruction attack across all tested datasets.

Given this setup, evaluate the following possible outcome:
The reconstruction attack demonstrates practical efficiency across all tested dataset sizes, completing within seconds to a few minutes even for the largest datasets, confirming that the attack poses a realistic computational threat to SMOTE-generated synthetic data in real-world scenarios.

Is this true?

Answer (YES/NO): YES